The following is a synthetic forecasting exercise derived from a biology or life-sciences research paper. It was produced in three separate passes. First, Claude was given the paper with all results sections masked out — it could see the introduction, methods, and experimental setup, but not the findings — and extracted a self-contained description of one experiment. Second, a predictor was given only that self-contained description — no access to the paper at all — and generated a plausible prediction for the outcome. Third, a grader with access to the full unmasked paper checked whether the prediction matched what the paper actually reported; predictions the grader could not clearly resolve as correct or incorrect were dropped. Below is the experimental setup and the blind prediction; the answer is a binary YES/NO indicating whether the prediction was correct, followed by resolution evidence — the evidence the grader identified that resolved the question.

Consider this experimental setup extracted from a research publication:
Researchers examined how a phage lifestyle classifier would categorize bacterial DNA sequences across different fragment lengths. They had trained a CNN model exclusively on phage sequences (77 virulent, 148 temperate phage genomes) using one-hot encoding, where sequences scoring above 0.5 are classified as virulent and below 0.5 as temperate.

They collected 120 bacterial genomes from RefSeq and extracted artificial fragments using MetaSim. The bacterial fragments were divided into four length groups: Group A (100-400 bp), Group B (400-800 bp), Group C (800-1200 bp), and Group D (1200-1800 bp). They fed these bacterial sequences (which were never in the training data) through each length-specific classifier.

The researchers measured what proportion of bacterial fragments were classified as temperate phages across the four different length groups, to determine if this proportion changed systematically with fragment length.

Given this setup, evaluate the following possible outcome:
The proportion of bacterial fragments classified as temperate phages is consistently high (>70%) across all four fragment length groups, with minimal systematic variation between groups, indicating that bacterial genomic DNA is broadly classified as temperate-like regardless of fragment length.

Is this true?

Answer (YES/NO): NO